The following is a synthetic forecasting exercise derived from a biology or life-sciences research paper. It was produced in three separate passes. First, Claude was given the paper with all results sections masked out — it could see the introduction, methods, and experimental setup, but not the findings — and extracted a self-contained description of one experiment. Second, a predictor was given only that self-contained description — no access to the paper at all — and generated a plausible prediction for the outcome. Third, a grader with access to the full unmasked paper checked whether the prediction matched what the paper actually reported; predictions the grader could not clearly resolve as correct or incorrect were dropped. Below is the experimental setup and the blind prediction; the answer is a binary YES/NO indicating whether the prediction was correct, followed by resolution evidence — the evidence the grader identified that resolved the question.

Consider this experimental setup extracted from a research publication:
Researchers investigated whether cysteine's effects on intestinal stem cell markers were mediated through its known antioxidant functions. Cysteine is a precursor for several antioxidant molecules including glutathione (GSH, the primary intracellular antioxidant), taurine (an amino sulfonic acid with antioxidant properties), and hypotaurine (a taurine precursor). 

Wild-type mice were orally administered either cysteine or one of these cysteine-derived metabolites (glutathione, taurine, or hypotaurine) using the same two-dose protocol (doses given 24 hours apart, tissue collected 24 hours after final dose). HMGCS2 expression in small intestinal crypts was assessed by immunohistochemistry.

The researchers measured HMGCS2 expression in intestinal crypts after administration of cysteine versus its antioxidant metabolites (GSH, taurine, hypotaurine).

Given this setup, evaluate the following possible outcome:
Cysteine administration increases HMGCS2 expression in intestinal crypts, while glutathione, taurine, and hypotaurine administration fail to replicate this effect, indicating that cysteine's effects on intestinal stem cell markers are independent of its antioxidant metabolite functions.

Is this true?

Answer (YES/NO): YES